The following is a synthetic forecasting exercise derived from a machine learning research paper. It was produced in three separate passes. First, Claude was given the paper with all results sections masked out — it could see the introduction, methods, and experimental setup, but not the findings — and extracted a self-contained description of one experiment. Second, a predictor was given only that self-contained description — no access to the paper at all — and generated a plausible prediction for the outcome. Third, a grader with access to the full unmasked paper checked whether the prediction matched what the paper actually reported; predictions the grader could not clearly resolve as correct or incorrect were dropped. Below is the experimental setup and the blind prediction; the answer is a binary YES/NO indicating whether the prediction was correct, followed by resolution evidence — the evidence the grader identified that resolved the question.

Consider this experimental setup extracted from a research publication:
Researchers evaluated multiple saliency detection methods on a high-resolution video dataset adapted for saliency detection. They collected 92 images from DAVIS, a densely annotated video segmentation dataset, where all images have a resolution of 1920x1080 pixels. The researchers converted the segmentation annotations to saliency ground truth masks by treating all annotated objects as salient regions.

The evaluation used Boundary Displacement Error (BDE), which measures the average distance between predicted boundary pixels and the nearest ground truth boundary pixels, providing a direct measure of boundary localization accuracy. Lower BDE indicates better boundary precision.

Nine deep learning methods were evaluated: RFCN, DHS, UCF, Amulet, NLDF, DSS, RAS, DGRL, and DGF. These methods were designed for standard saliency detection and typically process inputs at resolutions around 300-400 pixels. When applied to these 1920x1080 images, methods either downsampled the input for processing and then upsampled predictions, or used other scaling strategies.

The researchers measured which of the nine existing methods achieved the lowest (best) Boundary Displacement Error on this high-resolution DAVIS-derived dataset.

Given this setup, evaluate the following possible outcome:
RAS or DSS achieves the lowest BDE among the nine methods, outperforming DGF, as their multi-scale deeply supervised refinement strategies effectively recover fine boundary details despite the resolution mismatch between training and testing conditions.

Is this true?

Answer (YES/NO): NO